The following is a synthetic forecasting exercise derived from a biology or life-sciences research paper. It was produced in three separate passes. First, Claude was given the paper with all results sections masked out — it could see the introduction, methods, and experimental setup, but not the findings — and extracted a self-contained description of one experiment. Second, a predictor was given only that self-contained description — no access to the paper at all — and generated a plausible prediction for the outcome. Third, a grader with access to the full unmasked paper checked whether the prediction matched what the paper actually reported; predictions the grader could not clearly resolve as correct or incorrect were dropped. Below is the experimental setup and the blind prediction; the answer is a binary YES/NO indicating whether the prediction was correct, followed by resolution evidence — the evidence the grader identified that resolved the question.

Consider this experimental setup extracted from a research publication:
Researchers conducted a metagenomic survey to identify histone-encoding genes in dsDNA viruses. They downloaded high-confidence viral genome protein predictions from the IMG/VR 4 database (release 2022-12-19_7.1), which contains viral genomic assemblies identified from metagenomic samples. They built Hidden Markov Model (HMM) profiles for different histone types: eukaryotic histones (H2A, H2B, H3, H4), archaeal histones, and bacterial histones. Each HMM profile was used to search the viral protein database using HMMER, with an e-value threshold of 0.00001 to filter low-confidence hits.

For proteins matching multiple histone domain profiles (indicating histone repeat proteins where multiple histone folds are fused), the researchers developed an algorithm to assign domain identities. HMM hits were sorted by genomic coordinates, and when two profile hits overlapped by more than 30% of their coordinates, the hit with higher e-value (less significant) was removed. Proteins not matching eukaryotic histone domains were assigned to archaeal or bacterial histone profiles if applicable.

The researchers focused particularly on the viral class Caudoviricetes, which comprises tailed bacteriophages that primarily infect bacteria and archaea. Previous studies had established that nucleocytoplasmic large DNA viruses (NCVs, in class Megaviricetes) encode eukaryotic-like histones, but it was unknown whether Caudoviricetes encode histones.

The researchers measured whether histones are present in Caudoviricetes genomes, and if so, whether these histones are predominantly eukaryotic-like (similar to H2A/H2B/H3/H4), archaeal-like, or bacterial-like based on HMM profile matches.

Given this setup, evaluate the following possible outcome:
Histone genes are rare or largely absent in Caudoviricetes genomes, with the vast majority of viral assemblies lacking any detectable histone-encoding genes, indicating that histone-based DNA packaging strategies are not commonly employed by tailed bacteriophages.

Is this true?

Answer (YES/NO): NO